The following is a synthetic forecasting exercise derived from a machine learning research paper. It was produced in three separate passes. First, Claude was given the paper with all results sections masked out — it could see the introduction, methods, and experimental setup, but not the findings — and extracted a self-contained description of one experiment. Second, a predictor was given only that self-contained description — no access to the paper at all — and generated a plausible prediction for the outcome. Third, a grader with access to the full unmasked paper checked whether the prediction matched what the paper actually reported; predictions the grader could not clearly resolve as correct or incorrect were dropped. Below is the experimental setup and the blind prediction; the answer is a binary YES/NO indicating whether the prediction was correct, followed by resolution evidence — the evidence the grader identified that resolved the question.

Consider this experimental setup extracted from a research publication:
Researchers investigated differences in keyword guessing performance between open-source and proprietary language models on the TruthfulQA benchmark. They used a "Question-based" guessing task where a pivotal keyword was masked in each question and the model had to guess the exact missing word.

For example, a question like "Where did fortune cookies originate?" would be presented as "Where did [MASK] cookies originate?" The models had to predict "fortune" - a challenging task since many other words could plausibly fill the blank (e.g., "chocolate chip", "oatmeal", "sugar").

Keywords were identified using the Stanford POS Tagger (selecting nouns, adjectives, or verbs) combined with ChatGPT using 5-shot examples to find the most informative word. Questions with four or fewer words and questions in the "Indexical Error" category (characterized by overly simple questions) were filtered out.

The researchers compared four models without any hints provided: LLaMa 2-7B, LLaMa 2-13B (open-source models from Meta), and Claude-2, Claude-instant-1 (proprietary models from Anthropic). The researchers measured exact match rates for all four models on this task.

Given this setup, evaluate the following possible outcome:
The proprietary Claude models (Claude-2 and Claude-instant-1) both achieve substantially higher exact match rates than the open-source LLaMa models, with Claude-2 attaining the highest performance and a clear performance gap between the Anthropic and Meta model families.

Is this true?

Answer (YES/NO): YES